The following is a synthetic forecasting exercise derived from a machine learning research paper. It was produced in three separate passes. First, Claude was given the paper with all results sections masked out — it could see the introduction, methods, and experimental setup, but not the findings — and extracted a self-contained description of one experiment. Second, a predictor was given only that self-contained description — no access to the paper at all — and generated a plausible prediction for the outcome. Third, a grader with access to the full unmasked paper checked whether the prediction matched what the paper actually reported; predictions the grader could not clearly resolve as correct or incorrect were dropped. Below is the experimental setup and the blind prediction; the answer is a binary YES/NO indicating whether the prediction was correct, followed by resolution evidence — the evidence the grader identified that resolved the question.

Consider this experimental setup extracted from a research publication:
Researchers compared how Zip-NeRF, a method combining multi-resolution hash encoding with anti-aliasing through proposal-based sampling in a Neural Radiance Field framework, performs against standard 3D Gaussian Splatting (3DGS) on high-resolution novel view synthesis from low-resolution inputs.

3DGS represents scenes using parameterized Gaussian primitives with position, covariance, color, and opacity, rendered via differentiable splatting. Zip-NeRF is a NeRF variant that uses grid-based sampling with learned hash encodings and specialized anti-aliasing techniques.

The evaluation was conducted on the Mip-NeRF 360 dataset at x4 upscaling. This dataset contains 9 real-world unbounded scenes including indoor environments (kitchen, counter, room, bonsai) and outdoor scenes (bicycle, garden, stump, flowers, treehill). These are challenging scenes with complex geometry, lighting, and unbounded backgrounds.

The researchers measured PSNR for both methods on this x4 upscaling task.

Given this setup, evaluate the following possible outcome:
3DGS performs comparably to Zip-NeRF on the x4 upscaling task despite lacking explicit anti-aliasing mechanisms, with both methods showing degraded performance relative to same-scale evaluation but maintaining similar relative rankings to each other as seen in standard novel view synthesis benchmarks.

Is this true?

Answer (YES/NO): NO